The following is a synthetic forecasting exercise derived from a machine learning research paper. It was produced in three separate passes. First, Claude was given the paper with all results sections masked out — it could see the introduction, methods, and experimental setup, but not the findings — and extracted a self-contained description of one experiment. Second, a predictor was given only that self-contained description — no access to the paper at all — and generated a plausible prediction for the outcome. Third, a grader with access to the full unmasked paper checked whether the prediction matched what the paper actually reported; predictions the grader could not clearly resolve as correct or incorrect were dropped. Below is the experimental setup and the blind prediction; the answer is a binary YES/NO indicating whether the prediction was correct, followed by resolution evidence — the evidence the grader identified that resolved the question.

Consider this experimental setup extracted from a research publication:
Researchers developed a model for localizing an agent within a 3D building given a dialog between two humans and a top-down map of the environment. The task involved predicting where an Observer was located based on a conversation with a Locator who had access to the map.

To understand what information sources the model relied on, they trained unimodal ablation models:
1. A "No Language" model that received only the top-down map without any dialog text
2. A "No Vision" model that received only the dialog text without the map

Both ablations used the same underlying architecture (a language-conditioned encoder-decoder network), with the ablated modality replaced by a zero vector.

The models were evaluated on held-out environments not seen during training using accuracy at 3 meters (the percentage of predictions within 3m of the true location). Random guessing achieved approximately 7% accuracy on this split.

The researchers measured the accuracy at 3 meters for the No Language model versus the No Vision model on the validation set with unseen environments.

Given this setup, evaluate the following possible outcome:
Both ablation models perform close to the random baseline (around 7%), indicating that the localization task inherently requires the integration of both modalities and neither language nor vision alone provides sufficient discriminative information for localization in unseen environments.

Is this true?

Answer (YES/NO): NO